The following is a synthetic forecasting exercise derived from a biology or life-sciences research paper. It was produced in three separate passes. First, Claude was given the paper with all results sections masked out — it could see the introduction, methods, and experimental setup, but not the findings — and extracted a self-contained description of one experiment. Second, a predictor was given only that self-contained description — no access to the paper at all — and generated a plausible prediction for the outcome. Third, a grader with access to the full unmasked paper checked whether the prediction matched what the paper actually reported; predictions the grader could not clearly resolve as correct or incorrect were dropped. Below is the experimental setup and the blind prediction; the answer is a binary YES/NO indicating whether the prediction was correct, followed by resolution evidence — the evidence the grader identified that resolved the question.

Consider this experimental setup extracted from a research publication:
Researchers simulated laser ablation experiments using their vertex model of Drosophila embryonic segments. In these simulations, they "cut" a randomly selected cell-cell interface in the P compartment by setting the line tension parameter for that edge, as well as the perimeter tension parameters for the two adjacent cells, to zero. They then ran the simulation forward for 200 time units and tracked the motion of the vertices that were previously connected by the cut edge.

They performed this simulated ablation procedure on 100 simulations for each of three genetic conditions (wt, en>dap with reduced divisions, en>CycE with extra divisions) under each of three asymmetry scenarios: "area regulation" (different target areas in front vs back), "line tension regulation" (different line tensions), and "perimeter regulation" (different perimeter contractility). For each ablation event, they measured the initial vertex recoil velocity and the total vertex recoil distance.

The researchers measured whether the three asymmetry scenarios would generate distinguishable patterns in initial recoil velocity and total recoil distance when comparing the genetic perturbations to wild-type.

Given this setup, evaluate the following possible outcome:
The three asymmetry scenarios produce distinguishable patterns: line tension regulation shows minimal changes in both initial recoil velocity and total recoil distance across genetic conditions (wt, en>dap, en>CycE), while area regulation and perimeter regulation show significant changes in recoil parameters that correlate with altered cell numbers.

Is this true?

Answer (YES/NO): NO